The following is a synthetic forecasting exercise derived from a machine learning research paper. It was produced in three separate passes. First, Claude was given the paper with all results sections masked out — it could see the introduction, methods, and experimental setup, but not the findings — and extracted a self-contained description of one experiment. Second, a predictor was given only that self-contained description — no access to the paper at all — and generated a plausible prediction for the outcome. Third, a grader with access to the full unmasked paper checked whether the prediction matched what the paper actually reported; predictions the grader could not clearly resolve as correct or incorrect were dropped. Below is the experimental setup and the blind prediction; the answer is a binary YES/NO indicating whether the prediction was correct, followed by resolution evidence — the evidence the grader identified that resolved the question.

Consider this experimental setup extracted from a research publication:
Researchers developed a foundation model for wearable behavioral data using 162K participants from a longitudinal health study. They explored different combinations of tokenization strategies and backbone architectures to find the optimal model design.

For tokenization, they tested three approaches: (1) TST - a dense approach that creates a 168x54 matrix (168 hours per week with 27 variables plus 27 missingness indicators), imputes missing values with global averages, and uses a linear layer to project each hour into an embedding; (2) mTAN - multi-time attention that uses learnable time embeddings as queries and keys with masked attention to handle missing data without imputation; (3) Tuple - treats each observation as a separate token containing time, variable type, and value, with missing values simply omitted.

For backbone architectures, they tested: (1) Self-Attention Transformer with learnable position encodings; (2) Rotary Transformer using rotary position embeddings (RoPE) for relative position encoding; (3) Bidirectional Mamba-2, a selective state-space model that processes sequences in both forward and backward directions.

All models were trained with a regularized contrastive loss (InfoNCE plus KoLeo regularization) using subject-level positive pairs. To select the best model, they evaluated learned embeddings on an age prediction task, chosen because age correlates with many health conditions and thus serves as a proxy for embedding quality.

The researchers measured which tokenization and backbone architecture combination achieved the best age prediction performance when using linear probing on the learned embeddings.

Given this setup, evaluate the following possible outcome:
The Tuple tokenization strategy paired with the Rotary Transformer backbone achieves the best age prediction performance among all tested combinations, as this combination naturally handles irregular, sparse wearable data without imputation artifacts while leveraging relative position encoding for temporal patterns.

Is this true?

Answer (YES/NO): NO